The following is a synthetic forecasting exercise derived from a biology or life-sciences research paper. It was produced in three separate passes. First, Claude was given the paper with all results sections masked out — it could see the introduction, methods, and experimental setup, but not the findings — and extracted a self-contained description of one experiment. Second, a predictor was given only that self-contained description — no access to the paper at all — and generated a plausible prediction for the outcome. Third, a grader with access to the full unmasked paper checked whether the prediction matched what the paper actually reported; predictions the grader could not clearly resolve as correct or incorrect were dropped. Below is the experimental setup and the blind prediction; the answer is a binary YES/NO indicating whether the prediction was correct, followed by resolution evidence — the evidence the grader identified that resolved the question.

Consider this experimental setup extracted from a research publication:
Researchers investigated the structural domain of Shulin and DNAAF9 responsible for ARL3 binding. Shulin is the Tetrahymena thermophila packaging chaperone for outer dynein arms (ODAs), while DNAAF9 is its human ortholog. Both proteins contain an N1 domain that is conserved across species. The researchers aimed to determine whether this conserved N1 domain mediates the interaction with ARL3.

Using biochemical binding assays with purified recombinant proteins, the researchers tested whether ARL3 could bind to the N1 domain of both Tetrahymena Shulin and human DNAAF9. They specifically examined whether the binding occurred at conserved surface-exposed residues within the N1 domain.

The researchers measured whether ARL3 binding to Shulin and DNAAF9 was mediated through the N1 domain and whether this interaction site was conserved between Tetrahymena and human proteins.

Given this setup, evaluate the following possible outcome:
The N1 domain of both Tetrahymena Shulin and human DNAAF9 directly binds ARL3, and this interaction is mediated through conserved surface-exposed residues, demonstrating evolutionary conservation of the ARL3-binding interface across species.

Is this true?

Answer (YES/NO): YES